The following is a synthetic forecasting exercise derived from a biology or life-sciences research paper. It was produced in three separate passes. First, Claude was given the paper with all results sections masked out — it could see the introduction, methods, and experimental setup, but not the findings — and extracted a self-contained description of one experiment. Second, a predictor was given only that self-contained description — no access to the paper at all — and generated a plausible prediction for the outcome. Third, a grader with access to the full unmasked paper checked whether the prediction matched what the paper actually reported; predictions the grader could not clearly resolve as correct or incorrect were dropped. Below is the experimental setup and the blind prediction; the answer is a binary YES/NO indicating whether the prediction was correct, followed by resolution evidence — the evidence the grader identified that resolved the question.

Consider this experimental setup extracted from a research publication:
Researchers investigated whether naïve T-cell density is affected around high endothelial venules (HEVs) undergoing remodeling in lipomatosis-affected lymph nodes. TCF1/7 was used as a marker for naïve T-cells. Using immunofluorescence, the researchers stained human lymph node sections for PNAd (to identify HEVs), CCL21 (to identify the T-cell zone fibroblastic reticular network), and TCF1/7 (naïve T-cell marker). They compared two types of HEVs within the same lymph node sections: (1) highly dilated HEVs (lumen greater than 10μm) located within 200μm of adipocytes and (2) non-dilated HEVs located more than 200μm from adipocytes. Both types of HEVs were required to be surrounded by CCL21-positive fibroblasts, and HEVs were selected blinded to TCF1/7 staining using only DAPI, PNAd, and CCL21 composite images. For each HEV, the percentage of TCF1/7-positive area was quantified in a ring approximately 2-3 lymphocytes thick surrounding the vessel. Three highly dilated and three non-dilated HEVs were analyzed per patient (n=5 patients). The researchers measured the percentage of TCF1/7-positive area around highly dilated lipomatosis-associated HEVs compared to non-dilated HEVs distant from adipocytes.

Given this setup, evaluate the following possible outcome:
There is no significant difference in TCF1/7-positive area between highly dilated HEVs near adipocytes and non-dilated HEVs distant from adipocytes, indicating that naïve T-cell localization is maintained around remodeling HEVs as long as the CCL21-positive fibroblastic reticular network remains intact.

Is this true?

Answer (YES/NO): NO